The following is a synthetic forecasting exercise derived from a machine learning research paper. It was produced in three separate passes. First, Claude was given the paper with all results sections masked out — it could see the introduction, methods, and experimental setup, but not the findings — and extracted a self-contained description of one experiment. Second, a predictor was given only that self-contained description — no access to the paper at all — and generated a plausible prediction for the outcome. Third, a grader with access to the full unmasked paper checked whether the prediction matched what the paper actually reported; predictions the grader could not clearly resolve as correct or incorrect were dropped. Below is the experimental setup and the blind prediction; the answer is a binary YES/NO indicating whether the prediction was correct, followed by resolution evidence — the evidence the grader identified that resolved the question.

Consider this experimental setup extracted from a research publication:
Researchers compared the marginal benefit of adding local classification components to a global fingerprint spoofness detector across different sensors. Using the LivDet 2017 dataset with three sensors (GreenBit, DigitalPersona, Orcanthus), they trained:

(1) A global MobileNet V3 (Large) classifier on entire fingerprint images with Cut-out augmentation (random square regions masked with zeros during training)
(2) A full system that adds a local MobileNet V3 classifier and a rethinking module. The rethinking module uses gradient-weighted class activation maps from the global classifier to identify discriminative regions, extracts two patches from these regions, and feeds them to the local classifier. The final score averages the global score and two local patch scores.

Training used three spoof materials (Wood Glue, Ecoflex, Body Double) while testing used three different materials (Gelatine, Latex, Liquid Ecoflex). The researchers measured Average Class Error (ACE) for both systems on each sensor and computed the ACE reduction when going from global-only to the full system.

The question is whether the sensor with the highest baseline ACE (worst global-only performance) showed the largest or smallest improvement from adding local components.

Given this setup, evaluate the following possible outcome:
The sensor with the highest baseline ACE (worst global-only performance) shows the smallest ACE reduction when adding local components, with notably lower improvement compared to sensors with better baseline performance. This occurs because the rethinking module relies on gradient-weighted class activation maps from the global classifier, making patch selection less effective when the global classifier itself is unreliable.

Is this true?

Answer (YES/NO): YES